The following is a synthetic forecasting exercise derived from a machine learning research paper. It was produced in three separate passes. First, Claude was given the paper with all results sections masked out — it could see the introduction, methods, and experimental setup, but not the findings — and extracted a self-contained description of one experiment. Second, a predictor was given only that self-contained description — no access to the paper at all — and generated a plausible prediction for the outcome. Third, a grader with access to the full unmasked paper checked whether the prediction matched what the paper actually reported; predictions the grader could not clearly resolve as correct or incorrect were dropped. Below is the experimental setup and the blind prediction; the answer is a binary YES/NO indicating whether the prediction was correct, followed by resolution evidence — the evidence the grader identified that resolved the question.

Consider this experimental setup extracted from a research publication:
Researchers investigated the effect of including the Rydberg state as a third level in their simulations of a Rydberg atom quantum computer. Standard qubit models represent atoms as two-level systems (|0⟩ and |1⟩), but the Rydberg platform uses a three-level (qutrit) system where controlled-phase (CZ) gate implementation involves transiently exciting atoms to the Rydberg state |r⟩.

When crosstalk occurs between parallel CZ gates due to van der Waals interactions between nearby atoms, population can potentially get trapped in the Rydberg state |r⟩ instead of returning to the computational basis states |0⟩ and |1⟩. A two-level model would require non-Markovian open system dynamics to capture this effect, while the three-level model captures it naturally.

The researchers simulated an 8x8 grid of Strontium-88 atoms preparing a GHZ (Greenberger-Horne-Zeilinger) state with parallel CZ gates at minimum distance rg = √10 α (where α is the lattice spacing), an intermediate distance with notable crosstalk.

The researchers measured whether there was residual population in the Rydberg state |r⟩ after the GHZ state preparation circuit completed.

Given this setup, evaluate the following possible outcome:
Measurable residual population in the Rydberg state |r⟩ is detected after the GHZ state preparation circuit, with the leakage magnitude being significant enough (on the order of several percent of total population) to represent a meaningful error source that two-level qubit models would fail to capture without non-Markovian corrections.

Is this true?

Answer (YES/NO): NO